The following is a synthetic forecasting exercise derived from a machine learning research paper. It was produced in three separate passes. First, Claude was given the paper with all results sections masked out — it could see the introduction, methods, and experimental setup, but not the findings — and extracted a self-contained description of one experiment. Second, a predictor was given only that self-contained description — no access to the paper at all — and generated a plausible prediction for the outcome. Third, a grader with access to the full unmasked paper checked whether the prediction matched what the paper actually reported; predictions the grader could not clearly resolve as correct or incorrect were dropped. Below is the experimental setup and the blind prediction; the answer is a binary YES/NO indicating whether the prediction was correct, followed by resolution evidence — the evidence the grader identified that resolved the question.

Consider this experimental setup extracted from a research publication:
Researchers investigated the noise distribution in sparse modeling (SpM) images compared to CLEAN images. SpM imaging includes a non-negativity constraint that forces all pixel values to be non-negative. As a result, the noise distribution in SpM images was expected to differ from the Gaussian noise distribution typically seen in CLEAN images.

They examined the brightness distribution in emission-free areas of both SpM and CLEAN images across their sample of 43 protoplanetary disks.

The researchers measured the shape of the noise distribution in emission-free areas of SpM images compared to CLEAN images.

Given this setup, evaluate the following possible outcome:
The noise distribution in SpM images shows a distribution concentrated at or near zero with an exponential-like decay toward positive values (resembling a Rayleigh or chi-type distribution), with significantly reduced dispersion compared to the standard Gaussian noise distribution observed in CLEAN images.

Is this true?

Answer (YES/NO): NO